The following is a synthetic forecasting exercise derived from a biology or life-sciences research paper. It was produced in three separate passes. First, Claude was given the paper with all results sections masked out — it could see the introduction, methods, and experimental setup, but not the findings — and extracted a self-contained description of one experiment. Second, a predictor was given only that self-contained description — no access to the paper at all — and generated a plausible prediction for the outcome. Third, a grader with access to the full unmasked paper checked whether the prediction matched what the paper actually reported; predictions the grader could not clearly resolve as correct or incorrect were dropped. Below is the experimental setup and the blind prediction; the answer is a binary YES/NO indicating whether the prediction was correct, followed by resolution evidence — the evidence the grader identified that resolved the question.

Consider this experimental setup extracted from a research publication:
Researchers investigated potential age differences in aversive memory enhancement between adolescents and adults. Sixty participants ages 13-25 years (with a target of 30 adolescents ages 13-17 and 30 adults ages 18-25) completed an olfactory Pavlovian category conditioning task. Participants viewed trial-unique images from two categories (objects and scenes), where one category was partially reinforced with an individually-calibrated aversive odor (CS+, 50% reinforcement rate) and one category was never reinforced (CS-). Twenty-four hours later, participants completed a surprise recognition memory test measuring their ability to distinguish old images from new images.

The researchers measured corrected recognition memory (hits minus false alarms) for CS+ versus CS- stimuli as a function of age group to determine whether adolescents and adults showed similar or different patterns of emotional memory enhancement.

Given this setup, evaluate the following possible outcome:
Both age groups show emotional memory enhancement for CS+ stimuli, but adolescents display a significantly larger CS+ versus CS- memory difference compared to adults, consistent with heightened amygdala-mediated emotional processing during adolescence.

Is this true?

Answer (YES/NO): NO